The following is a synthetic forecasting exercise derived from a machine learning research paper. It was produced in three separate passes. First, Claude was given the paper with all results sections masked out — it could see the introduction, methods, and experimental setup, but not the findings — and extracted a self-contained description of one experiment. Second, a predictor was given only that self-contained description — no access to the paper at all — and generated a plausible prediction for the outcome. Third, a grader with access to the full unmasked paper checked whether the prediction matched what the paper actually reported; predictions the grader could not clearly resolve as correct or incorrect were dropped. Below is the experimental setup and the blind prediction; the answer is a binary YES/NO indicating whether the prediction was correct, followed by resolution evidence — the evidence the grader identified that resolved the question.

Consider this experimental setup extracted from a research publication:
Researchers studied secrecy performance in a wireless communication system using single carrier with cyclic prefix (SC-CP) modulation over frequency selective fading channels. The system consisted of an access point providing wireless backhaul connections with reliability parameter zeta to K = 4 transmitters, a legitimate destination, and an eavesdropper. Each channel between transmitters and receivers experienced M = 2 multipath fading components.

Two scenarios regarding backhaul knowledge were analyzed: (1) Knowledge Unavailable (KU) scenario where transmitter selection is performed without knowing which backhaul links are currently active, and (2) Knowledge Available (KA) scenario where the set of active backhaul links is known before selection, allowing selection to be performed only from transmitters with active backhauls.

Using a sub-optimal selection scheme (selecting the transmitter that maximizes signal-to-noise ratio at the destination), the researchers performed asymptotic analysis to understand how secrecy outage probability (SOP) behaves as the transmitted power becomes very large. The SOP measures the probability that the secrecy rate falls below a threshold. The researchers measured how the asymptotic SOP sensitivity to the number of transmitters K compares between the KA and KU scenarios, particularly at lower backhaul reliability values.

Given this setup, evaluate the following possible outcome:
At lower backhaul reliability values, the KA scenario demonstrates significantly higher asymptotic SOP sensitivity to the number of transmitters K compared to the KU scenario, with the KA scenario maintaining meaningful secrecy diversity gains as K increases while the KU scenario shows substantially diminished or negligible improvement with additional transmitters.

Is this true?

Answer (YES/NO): YES